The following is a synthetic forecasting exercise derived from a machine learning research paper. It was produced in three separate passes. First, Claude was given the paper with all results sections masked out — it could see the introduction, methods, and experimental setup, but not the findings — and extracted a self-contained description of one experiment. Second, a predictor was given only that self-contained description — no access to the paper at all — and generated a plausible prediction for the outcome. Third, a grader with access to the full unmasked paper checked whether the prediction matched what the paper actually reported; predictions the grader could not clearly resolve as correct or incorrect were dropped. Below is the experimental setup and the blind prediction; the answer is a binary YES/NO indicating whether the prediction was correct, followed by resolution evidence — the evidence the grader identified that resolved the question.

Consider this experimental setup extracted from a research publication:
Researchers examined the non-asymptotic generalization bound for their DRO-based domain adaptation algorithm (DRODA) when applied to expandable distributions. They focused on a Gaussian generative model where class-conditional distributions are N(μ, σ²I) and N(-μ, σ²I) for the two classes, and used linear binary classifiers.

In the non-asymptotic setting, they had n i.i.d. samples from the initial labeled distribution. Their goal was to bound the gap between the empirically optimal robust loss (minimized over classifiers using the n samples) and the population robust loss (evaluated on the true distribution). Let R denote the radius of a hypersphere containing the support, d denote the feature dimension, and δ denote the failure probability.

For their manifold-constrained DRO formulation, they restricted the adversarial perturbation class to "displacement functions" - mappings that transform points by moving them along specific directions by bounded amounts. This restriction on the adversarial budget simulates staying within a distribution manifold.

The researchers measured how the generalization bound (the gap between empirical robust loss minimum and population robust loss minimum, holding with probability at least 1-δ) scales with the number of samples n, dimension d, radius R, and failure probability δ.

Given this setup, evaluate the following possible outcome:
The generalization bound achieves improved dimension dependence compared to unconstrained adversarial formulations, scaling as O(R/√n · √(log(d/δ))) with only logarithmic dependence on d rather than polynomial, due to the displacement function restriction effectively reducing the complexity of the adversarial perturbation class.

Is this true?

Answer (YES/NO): NO